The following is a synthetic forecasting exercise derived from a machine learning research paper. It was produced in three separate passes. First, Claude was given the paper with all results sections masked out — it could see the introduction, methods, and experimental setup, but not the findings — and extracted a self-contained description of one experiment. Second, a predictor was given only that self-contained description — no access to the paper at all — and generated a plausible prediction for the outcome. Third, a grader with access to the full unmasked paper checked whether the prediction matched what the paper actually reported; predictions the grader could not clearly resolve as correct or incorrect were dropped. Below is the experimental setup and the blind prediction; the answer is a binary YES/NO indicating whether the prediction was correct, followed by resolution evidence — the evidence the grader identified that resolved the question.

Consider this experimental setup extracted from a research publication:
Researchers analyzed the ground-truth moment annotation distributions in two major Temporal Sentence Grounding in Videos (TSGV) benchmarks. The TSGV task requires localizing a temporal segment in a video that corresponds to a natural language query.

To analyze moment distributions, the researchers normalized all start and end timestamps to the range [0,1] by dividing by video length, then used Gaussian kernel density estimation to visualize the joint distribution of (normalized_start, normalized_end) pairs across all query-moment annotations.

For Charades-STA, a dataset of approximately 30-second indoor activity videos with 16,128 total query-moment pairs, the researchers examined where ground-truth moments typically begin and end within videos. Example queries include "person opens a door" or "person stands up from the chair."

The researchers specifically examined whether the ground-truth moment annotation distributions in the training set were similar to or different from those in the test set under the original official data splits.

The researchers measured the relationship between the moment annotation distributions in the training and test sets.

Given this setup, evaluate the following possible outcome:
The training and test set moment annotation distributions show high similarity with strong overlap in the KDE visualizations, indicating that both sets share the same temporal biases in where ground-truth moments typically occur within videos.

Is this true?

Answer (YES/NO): YES